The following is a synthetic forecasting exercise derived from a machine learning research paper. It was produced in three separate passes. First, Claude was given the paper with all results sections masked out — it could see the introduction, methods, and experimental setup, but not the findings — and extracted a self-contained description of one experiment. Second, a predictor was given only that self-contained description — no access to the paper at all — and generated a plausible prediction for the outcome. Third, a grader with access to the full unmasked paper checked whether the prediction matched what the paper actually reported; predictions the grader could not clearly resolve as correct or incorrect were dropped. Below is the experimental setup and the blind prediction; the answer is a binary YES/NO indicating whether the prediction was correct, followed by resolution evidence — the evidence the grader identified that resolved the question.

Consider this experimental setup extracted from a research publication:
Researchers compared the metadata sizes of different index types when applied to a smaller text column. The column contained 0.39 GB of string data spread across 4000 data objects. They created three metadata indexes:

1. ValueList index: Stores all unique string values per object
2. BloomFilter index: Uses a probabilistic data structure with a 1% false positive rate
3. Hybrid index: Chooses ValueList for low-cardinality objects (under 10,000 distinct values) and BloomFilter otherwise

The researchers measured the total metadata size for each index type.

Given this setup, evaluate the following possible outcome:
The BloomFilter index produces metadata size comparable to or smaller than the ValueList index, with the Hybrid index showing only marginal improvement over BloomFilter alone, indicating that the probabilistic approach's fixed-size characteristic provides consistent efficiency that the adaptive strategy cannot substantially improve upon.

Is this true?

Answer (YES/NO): NO